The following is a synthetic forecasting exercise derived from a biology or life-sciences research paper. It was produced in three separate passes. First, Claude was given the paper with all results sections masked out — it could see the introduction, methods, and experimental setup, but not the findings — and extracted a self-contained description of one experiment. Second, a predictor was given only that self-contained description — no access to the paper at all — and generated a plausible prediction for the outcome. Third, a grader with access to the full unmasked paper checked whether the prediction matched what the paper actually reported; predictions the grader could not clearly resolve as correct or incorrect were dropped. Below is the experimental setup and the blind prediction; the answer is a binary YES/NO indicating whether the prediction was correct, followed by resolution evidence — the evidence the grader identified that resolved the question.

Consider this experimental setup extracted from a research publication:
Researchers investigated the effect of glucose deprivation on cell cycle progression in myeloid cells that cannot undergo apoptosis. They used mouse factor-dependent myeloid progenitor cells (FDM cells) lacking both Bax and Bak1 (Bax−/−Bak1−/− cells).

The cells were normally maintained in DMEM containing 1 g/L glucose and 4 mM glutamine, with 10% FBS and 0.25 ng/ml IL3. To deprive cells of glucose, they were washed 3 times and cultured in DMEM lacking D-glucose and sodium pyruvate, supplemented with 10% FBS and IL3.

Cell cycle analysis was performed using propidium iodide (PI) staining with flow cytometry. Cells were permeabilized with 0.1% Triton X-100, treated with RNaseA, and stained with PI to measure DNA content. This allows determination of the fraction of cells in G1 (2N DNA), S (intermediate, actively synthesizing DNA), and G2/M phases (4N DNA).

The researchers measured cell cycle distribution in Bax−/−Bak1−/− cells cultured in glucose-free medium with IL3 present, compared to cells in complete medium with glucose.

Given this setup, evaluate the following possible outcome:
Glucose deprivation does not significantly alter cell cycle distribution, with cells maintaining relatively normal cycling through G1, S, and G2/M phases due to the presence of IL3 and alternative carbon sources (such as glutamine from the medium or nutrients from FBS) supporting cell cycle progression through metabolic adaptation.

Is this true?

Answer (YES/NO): YES